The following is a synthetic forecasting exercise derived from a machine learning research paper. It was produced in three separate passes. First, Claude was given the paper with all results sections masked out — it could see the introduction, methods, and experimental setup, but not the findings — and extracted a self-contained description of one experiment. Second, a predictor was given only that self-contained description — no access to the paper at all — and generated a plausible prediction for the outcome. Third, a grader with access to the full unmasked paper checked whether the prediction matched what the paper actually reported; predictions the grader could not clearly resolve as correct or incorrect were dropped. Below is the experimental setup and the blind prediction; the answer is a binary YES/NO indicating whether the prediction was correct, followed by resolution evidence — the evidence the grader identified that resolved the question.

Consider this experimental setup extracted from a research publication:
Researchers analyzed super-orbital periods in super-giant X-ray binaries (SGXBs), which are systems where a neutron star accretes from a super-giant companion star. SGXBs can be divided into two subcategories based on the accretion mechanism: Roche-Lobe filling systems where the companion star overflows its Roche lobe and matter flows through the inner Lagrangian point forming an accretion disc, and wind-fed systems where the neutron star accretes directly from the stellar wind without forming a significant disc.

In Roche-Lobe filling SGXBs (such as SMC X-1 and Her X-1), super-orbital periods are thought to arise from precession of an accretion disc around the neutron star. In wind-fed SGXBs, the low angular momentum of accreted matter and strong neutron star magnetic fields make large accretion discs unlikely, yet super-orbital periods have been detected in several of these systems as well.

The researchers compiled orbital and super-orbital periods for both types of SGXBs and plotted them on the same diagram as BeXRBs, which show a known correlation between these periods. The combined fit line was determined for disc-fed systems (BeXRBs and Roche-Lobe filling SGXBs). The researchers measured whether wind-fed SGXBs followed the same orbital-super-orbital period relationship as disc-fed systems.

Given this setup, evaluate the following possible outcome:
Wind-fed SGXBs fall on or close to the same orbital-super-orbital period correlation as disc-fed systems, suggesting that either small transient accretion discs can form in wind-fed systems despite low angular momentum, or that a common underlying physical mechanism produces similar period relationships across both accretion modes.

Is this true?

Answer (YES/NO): NO